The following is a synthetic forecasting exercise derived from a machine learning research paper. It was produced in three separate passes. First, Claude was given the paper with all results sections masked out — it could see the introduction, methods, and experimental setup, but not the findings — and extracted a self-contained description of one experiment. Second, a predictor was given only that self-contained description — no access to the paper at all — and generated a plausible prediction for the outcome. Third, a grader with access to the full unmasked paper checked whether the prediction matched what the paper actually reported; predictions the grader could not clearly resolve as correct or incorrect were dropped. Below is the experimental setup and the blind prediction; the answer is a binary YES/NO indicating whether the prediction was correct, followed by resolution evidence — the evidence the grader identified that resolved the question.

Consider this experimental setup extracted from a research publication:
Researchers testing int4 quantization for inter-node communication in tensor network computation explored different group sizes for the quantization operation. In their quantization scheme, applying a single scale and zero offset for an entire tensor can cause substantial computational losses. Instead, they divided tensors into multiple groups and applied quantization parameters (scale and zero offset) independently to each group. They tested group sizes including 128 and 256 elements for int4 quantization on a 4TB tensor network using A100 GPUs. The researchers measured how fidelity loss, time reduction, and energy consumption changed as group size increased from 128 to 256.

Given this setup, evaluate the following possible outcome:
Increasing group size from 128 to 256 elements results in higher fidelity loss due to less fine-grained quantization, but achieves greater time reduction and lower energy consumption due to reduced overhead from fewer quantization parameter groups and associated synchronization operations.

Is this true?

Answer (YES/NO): NO